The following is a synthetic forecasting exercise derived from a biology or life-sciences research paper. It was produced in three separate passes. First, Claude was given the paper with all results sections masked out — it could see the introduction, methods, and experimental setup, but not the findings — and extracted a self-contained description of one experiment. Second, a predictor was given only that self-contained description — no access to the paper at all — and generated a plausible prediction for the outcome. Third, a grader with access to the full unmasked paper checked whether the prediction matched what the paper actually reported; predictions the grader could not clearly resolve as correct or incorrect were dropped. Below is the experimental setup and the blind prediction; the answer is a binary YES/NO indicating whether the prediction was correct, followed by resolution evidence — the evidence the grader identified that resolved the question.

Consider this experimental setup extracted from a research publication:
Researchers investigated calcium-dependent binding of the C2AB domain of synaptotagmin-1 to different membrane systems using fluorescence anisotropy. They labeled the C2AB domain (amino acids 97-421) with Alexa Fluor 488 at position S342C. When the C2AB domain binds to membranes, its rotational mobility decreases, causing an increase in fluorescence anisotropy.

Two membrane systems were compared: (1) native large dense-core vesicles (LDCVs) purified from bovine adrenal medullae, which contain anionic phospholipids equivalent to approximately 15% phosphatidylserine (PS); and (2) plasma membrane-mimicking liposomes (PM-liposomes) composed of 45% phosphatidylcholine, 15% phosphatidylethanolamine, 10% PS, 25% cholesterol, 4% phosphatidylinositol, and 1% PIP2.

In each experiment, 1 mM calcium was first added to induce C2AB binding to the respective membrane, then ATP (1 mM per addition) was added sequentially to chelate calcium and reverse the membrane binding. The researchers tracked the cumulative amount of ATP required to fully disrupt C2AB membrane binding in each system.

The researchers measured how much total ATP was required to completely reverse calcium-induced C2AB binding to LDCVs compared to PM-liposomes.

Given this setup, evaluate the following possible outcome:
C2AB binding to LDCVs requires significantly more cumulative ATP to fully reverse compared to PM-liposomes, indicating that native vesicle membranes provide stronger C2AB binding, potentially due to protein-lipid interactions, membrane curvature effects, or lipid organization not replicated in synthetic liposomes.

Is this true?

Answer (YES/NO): NO